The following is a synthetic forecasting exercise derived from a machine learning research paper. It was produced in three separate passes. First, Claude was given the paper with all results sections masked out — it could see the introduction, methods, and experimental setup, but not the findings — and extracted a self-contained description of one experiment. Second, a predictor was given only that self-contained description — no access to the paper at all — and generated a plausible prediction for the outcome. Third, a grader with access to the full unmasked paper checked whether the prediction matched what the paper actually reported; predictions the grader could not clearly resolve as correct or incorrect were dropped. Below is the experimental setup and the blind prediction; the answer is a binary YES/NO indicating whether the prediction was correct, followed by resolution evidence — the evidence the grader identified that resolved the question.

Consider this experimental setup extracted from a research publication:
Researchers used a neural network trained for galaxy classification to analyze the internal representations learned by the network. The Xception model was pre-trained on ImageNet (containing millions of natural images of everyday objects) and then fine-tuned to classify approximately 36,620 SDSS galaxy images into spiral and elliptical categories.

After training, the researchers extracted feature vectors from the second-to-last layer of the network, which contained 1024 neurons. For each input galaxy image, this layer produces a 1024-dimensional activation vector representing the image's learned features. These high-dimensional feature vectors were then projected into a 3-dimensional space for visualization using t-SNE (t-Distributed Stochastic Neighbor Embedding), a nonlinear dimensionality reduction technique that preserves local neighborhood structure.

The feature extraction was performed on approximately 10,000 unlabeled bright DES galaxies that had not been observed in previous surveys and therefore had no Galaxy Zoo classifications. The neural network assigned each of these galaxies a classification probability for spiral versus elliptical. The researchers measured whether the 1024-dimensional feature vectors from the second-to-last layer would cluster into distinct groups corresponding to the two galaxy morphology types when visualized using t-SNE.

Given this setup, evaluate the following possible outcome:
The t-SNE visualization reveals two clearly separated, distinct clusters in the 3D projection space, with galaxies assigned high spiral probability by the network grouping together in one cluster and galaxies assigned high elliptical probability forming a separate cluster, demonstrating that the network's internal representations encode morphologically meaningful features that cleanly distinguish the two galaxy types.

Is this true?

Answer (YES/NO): YES